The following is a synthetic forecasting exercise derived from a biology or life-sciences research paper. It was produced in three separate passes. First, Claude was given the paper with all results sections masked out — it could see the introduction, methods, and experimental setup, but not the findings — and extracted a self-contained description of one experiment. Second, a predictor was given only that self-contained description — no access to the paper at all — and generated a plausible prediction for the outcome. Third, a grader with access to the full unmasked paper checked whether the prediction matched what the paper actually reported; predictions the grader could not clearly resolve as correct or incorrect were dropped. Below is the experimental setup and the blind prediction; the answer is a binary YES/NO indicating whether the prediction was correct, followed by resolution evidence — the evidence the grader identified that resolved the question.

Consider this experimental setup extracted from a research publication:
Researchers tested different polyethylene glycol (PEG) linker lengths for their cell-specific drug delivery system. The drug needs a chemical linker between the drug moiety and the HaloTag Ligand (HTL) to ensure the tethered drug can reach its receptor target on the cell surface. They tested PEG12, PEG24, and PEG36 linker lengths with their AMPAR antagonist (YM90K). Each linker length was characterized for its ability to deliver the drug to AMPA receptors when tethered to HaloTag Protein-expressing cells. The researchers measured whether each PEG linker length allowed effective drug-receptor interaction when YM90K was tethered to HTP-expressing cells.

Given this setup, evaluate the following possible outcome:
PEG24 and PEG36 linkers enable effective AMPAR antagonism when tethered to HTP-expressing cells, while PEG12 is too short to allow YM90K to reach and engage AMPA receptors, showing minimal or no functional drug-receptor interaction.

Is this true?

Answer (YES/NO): YES